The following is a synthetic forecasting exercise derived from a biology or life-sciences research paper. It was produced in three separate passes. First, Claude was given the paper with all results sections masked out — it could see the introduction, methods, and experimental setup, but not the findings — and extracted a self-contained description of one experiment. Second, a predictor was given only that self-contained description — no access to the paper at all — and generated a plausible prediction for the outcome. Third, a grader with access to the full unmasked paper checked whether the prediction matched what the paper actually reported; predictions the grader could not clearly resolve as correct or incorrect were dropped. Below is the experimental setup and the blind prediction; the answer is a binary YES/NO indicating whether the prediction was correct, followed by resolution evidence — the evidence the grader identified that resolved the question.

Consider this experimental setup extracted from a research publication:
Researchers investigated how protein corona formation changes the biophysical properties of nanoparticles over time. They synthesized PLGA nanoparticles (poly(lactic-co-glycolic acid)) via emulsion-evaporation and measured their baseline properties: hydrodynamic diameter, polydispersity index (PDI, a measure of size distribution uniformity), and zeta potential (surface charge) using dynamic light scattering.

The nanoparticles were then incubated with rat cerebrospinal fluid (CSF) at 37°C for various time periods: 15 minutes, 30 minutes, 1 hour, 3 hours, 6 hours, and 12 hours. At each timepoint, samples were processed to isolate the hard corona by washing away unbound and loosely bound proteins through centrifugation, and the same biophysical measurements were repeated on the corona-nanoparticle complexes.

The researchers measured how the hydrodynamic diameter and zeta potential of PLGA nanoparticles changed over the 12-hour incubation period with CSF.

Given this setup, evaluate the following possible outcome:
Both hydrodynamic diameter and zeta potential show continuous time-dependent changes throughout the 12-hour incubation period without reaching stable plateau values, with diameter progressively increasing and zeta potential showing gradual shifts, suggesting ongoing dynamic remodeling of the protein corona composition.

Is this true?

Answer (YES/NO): NO